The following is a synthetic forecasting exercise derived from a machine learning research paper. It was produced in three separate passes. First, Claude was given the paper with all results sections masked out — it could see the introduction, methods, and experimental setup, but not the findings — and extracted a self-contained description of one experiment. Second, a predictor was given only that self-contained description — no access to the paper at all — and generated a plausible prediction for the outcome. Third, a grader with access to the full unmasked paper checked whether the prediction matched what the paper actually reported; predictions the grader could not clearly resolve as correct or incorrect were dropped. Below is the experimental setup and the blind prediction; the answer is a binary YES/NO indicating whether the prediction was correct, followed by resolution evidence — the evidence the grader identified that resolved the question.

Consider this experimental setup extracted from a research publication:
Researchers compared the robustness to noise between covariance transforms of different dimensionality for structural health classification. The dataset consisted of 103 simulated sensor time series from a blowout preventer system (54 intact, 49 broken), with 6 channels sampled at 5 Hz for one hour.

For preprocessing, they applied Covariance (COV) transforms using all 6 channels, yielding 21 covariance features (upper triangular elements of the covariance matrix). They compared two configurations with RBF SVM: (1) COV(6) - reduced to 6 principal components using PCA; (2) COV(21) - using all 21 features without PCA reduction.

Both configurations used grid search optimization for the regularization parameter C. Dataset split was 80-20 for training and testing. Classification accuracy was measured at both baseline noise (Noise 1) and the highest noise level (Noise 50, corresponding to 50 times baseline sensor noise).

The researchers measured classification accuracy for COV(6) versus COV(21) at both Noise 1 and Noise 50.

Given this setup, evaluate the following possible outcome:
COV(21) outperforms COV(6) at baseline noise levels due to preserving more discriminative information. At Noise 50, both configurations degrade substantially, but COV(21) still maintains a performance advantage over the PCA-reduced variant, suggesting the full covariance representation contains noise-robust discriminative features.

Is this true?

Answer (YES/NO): YES